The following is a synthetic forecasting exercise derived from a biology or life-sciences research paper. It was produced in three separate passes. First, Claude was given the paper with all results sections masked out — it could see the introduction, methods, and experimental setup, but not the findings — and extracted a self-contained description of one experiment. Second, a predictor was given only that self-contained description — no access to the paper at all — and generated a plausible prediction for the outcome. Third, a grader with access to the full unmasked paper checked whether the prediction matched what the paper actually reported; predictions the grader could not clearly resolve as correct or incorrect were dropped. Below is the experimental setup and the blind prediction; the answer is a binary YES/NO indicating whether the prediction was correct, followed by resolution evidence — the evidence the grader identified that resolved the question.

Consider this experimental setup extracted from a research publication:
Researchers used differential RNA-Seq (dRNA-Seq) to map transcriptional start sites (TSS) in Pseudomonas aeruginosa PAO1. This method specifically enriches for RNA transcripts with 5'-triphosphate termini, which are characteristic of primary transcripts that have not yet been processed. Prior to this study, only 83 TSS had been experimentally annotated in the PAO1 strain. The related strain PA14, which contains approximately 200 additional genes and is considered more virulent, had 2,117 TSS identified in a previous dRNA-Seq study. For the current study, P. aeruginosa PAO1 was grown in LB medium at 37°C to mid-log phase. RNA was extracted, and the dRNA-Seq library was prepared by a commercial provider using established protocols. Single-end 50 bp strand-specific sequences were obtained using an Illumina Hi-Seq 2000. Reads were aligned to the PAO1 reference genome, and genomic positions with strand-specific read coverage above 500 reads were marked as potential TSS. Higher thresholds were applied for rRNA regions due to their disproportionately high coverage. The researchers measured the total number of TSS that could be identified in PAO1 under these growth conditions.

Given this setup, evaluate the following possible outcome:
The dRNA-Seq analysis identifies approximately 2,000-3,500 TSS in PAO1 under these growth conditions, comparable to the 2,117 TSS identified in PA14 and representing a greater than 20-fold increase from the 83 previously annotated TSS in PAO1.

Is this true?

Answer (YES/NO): NO